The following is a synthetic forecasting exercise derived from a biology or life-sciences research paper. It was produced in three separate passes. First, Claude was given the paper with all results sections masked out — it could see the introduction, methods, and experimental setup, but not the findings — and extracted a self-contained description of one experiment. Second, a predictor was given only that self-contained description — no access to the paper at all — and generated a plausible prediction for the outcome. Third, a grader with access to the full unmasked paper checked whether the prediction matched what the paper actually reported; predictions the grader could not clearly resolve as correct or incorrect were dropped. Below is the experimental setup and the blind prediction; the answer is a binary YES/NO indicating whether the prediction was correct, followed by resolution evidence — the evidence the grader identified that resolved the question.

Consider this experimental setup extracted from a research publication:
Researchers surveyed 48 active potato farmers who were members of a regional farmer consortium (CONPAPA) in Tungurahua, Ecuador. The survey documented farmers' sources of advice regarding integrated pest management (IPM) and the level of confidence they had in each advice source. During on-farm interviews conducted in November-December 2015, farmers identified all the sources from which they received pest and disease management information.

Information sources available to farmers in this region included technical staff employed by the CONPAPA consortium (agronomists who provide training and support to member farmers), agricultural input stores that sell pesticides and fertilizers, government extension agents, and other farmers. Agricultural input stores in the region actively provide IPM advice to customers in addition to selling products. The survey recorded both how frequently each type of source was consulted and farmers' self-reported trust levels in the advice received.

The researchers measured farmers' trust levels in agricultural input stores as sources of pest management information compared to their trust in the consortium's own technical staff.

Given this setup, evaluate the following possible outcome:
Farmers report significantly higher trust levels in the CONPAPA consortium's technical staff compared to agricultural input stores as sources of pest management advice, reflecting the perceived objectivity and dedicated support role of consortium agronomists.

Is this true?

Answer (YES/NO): YES